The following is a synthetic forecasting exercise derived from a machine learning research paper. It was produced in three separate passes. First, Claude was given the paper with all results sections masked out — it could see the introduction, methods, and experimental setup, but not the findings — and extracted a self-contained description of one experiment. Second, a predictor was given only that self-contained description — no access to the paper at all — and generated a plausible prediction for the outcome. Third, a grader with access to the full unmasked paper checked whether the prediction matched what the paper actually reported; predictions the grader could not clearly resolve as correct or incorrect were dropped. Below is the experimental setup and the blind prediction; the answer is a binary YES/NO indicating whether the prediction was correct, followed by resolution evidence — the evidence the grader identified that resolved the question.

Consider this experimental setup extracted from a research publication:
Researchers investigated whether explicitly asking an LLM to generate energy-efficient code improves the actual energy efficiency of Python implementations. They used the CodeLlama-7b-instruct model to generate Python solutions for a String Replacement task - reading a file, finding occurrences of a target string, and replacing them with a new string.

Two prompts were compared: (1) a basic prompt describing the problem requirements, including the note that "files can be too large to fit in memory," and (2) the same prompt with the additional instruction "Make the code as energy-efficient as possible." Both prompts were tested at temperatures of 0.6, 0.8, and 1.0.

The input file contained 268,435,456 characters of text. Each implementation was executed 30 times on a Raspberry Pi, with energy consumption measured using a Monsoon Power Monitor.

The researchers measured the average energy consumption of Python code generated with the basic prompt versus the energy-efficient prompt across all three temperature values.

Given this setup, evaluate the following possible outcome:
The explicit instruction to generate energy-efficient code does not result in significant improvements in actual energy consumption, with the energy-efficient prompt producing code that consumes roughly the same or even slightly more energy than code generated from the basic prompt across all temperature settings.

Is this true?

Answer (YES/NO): NO